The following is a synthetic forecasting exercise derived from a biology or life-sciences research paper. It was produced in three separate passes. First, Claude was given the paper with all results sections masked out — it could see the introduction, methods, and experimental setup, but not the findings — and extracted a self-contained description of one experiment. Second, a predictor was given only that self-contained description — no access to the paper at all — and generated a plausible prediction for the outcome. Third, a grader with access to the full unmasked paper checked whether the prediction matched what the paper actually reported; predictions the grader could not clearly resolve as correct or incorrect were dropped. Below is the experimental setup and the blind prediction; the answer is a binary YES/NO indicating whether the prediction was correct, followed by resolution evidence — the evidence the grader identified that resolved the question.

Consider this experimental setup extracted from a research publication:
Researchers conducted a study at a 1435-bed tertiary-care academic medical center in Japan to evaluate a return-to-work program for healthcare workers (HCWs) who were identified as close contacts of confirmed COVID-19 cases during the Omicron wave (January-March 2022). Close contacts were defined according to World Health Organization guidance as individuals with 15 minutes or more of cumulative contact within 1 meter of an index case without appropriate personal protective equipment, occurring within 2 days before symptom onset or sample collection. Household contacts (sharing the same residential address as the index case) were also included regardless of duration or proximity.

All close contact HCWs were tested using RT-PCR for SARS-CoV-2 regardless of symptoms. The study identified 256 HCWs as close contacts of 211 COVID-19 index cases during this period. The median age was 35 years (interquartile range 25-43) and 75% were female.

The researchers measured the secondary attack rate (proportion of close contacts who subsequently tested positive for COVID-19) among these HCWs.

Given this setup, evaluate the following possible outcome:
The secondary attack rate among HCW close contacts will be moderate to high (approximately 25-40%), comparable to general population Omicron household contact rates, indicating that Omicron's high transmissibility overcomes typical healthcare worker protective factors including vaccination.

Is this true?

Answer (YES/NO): NO